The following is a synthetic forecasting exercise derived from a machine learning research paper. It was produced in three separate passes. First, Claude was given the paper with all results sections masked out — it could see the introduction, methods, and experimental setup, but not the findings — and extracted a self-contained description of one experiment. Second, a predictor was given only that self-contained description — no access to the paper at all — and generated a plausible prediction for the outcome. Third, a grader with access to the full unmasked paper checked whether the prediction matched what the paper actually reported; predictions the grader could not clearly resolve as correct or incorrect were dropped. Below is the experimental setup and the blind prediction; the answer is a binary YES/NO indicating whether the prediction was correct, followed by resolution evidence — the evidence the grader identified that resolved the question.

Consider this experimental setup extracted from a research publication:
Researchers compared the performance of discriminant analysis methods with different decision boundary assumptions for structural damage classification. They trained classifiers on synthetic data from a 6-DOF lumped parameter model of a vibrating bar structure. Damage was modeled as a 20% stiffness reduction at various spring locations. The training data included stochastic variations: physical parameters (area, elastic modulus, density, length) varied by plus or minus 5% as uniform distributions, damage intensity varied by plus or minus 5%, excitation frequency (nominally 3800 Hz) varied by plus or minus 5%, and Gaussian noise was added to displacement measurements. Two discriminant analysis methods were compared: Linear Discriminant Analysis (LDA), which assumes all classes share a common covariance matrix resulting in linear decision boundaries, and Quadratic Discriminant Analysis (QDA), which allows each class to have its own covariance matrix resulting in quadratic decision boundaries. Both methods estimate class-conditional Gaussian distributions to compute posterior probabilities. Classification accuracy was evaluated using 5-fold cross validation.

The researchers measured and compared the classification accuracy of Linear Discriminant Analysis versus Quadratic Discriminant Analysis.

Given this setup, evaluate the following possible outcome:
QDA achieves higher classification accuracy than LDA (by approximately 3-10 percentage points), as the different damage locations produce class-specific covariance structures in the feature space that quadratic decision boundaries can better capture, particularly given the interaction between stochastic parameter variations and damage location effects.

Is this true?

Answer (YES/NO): YES